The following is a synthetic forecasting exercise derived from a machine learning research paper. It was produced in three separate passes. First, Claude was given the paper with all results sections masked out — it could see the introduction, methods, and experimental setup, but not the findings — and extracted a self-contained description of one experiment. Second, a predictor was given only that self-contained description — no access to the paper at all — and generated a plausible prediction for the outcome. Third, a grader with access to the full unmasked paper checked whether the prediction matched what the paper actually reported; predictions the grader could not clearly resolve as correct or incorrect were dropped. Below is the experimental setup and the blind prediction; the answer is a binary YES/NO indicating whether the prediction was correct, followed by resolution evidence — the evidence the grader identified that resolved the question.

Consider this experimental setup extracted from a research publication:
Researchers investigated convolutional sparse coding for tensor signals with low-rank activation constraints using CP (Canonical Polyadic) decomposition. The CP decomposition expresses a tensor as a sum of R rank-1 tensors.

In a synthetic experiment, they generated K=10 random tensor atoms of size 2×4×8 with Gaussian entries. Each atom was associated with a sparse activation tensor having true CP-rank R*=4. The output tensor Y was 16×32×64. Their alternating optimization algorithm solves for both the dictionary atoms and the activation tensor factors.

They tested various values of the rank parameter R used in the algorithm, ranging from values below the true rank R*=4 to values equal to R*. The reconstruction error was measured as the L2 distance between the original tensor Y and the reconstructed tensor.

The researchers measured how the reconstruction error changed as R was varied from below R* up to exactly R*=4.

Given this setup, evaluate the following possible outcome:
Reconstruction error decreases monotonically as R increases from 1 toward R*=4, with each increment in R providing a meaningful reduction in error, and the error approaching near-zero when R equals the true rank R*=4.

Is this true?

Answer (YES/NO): NO